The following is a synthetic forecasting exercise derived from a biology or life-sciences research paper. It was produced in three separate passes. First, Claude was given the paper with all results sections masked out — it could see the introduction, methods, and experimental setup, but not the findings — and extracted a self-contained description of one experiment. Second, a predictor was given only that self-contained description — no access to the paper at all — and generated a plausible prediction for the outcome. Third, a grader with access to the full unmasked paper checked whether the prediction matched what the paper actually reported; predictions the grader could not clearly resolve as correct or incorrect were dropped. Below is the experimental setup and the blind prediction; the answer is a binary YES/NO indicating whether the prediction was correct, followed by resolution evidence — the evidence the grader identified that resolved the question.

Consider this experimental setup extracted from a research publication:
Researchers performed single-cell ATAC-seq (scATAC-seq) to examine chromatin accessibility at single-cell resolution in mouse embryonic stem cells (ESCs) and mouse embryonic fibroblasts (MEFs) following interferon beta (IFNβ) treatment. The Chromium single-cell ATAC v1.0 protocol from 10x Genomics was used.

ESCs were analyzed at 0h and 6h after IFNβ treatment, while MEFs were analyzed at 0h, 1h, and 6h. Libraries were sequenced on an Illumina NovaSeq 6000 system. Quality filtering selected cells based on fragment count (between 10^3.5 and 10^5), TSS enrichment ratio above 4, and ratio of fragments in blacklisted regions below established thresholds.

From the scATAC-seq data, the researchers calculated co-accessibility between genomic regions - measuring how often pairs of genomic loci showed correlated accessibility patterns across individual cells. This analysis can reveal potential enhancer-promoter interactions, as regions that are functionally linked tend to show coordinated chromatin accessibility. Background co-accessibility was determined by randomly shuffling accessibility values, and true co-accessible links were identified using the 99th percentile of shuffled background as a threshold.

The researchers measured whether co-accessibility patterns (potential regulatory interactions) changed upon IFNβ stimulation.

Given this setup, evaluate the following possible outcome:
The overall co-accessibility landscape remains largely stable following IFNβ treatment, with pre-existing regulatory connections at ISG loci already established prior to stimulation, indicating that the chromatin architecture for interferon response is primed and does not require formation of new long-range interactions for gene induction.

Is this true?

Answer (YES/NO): NO